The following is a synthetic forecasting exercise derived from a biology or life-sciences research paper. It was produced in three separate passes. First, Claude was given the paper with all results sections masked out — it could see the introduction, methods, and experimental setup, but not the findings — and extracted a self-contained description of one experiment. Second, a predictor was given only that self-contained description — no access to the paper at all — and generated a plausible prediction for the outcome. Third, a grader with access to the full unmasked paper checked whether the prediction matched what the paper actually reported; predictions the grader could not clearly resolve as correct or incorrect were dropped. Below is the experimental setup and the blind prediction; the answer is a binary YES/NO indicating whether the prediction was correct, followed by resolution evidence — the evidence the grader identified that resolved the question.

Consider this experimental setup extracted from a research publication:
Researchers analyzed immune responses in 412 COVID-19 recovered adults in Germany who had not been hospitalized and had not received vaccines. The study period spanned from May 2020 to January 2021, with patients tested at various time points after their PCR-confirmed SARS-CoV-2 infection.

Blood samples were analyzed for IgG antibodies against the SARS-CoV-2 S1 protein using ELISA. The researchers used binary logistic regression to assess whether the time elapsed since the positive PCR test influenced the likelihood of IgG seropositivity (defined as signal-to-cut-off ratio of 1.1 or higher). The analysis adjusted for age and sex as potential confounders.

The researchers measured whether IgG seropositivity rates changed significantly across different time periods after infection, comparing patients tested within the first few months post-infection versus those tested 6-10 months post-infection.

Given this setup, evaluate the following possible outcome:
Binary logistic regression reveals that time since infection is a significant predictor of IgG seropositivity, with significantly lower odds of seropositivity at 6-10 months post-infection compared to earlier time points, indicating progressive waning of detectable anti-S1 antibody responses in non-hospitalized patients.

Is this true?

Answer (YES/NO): YES